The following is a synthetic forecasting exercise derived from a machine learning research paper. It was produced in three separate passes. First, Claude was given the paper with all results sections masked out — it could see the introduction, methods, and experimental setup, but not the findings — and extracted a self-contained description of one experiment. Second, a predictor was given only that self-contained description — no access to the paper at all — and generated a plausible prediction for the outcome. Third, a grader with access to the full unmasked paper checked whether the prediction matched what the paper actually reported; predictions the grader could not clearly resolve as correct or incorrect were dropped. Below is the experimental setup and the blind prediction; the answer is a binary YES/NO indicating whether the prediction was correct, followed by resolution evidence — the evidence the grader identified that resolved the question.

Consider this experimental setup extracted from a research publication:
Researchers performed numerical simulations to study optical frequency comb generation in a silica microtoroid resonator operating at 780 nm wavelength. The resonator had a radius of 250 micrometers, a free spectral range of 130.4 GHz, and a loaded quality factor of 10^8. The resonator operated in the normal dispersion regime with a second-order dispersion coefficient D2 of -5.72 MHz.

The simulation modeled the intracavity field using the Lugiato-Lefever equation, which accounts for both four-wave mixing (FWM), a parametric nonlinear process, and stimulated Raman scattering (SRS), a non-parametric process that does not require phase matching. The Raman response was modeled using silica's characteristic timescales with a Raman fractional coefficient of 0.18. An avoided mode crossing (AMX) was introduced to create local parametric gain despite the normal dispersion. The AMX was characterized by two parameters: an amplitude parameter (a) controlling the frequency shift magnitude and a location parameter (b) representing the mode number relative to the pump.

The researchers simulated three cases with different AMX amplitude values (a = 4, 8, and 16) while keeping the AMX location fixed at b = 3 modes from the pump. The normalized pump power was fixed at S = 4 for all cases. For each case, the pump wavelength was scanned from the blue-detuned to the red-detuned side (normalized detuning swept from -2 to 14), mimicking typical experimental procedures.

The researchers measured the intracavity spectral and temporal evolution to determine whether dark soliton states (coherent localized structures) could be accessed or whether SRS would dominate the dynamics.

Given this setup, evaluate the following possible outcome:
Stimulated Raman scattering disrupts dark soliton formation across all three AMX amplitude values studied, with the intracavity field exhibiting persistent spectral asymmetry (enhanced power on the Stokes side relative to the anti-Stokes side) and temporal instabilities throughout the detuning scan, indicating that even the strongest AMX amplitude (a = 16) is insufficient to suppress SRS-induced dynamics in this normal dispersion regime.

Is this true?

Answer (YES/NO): NO